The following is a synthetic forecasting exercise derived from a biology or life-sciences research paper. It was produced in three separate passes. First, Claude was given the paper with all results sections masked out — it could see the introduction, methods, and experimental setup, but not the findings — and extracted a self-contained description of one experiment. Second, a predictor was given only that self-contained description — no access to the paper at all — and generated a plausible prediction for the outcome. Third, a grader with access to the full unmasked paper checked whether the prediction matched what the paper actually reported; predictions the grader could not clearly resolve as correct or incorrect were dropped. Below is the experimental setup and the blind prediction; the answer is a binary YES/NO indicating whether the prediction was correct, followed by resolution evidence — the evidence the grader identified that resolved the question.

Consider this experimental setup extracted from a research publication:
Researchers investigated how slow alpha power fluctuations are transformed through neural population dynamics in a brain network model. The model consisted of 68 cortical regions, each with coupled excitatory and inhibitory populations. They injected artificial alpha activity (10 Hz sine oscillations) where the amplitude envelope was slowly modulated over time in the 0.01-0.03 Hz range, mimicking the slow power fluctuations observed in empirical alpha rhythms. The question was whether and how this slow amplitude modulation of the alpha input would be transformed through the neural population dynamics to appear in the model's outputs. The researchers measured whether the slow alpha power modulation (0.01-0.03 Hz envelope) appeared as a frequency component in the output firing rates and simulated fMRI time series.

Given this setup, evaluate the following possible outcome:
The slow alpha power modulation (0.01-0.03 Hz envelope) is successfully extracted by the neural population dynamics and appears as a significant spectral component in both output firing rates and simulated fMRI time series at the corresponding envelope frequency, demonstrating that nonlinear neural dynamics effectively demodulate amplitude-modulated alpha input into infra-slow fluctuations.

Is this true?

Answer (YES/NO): YES